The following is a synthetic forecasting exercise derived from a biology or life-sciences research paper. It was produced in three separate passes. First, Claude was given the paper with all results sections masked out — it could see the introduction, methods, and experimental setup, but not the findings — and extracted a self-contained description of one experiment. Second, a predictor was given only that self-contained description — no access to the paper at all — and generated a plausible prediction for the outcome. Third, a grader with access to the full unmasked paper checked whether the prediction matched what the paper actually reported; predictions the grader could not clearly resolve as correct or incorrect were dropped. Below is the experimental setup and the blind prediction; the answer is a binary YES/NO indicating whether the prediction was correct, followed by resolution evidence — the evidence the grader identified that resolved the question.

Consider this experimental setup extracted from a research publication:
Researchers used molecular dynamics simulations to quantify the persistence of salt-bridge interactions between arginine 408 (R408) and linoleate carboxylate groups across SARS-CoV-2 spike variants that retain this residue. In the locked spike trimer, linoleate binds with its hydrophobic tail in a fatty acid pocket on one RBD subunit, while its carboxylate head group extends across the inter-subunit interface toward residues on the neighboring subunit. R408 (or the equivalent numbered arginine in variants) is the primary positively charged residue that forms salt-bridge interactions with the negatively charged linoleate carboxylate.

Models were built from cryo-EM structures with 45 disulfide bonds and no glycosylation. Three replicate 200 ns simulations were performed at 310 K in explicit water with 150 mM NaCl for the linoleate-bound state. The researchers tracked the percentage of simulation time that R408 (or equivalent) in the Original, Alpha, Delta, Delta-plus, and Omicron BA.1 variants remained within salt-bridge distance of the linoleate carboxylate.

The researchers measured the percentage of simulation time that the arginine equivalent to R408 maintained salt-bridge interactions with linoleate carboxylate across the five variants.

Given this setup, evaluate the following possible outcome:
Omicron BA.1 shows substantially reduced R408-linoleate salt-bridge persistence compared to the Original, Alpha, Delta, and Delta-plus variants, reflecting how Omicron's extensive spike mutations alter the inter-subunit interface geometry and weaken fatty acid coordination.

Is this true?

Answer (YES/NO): NO